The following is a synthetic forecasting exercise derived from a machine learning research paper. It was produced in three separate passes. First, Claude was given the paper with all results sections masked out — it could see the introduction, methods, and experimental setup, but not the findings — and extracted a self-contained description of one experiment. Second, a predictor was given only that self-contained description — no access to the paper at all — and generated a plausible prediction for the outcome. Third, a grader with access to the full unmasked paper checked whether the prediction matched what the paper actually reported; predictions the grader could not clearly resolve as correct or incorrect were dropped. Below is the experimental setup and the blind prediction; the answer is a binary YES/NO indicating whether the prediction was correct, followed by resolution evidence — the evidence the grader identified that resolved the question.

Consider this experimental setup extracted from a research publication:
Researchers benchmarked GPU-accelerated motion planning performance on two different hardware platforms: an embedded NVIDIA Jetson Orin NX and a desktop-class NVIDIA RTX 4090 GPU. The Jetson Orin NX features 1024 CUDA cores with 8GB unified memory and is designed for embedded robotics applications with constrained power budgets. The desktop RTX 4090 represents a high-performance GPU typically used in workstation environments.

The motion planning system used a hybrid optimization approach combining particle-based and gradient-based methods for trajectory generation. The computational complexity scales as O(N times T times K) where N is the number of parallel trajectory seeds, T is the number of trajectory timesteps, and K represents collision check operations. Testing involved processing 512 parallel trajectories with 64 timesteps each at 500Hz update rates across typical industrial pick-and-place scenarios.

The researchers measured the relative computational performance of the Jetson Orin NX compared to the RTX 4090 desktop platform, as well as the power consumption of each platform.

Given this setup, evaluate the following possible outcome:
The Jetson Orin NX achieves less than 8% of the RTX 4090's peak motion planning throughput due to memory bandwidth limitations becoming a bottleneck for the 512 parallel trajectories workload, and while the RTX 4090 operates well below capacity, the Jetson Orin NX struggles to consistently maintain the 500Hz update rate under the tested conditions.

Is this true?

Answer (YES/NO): NO